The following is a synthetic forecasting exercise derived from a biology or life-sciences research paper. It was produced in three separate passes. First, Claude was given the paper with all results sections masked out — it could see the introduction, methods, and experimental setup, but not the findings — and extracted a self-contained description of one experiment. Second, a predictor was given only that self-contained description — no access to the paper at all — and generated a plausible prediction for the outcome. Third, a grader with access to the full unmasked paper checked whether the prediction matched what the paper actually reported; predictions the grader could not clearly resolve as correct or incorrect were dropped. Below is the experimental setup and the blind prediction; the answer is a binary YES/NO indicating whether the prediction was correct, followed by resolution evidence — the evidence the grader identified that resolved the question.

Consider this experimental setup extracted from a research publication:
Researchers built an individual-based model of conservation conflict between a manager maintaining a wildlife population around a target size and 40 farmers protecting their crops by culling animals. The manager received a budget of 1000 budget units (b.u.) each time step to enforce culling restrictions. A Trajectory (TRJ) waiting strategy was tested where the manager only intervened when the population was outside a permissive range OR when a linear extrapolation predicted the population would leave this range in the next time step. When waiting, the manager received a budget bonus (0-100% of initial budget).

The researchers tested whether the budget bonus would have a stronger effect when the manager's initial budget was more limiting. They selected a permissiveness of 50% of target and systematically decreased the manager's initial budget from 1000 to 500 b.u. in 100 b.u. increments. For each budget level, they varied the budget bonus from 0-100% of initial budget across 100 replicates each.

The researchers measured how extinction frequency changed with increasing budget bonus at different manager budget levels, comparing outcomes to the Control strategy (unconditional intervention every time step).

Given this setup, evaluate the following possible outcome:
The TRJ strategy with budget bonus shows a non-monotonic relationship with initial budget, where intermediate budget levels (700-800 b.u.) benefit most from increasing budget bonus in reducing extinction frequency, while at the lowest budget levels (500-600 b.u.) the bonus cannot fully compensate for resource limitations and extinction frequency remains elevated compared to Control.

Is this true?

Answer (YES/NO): NO